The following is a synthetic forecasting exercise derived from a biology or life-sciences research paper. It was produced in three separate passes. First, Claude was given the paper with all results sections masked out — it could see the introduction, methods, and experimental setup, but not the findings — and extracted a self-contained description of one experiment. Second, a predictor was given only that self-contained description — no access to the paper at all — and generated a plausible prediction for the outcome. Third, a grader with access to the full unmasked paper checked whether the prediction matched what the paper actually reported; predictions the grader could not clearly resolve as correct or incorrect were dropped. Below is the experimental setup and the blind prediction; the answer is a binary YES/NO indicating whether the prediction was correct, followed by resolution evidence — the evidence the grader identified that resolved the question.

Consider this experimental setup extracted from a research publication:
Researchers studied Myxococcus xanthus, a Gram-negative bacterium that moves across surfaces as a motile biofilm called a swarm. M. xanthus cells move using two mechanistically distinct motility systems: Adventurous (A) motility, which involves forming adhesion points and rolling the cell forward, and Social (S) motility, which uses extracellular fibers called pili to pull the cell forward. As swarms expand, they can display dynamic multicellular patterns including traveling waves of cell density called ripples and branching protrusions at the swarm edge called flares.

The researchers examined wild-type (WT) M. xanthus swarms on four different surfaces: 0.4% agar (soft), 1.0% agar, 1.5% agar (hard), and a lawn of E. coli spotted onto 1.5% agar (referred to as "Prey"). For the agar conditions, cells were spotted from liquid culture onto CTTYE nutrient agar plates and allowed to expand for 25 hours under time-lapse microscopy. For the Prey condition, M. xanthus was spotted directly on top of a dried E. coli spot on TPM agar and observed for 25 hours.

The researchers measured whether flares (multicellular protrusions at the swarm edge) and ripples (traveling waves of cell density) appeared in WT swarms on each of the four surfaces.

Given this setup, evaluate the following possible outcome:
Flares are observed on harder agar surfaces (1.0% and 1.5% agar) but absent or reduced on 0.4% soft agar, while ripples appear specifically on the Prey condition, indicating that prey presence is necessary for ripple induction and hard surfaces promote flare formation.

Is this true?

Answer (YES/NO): YES